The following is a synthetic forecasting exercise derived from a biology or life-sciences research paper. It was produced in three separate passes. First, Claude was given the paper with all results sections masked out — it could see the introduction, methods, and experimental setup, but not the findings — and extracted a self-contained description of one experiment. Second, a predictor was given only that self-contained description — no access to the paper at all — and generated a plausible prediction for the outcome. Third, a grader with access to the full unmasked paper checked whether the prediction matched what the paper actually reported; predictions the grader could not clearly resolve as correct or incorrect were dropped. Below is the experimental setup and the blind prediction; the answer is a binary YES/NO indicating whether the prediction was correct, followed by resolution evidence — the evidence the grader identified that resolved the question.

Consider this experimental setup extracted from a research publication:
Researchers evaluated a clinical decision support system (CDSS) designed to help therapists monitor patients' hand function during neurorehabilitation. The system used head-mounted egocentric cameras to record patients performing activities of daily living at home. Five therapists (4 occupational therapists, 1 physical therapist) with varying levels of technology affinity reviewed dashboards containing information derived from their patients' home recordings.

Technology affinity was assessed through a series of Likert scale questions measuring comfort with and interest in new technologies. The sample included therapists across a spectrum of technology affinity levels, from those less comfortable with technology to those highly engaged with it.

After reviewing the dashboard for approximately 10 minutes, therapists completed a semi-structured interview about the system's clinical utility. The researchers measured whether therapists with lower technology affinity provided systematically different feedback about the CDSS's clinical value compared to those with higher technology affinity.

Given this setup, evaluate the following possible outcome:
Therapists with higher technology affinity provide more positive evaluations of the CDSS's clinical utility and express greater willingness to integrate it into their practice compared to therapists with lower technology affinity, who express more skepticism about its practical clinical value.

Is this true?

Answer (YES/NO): NO